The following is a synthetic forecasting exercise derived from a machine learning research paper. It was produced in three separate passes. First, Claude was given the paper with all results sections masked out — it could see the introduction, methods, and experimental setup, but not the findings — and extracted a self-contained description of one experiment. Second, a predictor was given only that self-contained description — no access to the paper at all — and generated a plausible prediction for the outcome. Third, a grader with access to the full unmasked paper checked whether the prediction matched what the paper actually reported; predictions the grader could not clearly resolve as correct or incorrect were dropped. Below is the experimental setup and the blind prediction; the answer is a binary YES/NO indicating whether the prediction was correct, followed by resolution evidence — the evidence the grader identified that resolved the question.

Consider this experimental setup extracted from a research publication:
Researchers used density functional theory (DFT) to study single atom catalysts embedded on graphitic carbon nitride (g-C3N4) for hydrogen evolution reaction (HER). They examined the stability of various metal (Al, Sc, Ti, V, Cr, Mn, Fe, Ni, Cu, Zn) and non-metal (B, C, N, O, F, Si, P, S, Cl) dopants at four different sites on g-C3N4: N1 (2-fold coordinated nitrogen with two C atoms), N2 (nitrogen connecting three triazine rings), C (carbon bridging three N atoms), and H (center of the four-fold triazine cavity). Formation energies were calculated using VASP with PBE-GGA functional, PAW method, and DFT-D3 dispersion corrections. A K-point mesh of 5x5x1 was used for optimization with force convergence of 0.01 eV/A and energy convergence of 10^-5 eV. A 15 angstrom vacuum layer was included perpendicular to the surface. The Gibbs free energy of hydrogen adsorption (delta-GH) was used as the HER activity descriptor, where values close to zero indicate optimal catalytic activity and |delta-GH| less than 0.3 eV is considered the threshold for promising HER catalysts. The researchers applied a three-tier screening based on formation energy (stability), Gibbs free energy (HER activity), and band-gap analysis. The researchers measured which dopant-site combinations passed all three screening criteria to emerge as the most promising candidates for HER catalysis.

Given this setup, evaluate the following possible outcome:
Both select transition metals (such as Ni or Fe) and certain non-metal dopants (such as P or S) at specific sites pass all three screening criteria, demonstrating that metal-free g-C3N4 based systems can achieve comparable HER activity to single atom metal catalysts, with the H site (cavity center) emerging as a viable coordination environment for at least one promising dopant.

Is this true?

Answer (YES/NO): NO